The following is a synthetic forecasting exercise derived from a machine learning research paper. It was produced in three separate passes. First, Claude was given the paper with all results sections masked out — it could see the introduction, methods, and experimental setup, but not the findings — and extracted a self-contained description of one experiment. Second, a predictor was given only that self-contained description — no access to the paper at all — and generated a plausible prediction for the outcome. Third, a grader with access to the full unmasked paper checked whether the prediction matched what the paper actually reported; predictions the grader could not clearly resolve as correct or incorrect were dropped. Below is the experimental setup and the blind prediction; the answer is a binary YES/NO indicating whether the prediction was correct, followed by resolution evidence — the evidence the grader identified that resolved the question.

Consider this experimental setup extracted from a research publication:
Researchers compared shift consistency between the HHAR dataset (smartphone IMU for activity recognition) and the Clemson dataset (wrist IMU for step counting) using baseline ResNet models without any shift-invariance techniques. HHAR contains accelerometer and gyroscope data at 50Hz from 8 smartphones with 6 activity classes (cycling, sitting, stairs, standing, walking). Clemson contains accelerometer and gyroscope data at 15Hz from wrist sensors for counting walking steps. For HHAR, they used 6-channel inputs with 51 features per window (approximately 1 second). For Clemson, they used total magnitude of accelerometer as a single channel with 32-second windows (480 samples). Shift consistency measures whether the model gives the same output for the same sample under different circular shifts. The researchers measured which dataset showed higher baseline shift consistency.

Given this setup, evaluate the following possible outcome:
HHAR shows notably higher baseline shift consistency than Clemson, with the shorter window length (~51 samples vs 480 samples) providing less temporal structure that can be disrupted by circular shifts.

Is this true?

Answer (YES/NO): YES